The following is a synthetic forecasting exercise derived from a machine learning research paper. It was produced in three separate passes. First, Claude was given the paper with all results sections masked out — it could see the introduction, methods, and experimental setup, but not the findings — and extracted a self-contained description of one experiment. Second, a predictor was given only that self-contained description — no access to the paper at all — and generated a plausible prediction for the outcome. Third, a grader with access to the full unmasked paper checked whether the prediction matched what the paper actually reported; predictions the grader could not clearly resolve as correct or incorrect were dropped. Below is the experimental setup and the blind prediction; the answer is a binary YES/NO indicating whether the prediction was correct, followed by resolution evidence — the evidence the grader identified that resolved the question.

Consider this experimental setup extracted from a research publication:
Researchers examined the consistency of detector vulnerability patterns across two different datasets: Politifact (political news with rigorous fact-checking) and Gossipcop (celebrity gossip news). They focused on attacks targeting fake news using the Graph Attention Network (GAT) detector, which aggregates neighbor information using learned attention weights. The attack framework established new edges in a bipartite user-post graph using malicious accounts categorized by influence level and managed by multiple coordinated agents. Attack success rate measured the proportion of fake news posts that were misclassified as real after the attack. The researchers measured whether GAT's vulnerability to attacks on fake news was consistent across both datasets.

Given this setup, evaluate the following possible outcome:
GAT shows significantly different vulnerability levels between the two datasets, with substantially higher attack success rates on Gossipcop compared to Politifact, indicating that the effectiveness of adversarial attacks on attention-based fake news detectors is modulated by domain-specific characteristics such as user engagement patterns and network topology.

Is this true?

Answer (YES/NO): YES